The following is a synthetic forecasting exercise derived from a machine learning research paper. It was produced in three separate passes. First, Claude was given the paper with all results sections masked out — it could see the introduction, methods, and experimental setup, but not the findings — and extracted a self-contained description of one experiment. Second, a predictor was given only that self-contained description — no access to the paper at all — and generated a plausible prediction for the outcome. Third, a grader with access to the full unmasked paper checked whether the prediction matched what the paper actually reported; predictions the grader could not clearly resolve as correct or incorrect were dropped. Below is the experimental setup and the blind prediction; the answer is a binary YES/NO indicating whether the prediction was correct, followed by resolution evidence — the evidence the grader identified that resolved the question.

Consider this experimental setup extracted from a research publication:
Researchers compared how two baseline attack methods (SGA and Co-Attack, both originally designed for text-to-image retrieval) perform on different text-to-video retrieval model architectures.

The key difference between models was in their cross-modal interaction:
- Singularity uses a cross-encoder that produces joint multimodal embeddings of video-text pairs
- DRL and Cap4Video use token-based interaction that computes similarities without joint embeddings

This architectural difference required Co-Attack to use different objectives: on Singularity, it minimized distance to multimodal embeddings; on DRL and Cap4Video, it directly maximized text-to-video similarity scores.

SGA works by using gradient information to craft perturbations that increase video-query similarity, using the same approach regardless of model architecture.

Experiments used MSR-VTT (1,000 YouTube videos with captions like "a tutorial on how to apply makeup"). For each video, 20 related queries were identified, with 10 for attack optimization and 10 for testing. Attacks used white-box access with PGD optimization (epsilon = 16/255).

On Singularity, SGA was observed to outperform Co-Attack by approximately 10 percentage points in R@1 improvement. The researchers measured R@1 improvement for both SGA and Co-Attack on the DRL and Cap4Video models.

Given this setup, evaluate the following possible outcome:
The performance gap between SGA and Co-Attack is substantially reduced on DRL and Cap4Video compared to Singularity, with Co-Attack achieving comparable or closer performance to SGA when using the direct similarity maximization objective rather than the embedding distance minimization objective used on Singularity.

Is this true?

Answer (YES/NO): YES